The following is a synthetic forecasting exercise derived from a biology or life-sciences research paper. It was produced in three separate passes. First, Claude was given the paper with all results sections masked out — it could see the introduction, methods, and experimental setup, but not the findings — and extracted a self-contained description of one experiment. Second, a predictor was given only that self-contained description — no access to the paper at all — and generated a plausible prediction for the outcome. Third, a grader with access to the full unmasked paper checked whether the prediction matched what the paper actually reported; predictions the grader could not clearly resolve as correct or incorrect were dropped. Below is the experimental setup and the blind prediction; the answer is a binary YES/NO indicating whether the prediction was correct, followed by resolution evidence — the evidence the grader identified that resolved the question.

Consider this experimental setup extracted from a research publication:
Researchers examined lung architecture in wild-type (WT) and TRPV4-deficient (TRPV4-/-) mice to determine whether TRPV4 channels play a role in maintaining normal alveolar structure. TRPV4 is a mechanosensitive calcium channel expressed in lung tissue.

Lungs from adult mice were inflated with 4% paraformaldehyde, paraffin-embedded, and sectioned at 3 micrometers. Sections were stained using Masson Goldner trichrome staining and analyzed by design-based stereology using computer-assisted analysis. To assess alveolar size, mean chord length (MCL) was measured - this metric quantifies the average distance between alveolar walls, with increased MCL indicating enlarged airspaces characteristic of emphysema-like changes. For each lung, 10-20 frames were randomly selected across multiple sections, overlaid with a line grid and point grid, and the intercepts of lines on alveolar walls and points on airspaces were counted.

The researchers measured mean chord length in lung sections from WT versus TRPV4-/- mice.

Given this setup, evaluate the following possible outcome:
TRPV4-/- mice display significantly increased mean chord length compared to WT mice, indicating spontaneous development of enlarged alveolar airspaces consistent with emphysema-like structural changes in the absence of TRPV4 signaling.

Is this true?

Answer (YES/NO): YES